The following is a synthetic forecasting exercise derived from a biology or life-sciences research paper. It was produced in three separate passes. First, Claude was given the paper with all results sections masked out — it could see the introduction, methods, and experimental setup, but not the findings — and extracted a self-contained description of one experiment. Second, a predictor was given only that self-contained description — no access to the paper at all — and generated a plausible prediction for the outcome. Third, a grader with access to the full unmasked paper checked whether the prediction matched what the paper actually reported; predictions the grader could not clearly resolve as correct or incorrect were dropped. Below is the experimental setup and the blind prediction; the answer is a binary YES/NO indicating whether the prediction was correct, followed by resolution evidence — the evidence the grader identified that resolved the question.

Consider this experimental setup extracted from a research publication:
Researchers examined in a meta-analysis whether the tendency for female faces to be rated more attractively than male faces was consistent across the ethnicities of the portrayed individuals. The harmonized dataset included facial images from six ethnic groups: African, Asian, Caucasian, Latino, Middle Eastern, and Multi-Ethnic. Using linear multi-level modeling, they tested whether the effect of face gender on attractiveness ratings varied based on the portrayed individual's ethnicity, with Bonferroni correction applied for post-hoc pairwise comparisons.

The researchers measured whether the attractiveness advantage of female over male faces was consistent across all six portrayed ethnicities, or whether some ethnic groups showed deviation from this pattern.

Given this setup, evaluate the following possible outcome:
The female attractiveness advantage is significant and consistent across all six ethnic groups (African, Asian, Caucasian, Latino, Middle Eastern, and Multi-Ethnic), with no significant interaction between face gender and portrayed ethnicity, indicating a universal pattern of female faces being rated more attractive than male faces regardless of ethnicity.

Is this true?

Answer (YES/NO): NO